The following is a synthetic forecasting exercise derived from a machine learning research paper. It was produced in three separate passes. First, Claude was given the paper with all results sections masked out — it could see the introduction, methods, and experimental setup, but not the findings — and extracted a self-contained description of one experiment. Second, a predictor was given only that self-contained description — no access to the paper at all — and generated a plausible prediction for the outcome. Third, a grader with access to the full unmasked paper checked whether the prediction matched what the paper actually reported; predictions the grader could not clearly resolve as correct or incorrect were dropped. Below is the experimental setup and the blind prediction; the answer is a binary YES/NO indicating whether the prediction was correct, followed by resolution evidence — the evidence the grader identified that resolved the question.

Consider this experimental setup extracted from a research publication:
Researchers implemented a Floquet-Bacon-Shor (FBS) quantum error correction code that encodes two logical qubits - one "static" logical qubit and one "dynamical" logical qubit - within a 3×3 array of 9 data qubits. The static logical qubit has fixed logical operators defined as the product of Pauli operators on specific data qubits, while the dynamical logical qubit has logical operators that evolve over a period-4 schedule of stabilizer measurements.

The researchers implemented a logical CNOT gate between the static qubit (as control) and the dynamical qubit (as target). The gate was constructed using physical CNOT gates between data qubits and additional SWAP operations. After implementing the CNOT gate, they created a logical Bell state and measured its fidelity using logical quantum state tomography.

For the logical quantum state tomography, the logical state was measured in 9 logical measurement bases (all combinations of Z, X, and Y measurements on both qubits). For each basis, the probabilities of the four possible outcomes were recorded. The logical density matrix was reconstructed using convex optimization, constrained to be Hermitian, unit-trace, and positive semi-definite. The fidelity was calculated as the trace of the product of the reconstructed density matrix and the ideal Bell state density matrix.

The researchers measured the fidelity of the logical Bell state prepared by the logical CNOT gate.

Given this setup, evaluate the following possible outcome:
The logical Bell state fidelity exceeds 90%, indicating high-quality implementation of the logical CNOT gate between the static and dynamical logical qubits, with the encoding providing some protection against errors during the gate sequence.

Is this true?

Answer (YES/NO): NO